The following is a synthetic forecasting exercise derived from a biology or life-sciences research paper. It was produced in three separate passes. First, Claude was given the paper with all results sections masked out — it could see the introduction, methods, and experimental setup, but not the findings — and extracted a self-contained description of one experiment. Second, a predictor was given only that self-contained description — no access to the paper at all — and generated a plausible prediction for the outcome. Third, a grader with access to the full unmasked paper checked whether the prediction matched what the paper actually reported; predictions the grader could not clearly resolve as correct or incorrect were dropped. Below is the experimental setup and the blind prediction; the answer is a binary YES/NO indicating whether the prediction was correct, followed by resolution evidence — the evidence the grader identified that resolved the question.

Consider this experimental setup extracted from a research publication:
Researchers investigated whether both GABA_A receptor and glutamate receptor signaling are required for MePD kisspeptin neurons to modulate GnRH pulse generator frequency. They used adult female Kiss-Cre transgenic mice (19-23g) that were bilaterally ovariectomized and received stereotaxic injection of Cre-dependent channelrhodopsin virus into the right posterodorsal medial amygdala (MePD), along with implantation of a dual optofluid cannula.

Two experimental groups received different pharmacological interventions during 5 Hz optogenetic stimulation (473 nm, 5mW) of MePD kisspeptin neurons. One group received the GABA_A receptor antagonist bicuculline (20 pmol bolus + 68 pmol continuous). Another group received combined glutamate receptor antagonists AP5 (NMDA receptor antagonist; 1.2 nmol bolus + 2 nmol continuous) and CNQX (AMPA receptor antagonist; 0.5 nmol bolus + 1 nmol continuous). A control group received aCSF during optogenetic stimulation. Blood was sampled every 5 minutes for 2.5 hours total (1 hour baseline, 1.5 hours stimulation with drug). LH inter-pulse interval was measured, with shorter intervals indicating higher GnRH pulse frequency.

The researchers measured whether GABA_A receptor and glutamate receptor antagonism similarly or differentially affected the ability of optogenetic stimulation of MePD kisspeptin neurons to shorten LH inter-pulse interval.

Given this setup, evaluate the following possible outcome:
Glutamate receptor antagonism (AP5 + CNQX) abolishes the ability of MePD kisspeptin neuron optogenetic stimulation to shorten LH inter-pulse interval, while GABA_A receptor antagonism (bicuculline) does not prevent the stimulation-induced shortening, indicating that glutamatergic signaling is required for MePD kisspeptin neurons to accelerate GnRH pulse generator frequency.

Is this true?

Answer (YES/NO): NO